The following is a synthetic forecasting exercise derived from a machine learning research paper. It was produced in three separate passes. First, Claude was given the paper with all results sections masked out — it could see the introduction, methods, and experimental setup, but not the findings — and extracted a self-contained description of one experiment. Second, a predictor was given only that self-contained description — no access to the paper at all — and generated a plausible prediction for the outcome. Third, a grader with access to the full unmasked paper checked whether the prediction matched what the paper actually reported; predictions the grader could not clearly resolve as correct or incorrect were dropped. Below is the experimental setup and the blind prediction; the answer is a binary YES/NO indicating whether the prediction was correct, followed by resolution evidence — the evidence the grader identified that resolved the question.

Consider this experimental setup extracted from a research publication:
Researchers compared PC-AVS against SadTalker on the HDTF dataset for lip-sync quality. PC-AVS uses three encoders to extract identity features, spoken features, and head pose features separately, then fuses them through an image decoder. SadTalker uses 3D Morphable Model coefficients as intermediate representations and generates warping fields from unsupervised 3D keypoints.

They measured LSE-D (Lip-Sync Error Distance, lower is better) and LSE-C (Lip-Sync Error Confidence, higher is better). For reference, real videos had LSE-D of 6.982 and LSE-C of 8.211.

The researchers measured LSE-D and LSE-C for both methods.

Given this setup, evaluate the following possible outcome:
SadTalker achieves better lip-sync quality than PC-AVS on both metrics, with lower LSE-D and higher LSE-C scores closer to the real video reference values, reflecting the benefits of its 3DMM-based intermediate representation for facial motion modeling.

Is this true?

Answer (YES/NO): NO